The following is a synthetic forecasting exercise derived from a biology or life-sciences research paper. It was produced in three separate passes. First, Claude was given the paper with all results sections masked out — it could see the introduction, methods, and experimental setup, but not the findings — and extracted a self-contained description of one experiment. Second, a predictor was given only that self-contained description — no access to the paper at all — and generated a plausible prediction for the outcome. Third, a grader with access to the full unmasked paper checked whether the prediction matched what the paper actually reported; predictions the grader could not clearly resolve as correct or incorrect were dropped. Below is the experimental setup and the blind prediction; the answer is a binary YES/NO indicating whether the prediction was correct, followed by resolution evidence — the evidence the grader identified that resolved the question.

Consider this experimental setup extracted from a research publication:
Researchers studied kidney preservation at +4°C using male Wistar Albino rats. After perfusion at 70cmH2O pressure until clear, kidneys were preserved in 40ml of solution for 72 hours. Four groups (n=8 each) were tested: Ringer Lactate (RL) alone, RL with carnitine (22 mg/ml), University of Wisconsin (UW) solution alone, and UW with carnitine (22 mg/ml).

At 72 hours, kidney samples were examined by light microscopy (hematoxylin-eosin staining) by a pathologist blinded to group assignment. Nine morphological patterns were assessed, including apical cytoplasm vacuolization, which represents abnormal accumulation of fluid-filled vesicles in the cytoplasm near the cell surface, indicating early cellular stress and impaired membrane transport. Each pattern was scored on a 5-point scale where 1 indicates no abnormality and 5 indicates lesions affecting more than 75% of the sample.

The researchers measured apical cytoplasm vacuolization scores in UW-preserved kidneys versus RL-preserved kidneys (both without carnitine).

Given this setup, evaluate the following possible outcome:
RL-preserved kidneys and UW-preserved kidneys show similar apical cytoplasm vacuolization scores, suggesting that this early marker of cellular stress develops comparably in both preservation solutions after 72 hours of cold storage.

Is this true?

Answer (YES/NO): NO